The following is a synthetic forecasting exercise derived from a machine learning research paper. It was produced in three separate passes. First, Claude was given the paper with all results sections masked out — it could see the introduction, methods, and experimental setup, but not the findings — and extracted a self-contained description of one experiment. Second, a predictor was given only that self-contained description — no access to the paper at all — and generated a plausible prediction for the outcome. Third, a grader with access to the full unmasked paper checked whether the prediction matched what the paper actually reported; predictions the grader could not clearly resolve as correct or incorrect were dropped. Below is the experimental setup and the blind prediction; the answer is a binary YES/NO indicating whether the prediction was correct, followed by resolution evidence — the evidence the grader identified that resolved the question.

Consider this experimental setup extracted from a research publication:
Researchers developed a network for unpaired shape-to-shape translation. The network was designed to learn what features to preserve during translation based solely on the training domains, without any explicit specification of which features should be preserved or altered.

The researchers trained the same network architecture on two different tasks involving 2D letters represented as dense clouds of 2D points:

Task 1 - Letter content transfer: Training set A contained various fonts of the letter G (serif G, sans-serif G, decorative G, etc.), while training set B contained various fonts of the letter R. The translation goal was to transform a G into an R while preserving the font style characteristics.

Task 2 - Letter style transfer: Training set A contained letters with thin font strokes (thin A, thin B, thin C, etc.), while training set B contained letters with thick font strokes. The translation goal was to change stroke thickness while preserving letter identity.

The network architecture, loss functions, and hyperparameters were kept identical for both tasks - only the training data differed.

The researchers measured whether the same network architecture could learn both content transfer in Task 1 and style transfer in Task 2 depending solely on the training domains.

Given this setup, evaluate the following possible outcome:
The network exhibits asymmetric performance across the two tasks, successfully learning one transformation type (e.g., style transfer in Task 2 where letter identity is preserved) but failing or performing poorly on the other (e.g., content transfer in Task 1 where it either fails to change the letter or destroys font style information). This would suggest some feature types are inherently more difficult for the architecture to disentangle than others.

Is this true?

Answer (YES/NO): NO